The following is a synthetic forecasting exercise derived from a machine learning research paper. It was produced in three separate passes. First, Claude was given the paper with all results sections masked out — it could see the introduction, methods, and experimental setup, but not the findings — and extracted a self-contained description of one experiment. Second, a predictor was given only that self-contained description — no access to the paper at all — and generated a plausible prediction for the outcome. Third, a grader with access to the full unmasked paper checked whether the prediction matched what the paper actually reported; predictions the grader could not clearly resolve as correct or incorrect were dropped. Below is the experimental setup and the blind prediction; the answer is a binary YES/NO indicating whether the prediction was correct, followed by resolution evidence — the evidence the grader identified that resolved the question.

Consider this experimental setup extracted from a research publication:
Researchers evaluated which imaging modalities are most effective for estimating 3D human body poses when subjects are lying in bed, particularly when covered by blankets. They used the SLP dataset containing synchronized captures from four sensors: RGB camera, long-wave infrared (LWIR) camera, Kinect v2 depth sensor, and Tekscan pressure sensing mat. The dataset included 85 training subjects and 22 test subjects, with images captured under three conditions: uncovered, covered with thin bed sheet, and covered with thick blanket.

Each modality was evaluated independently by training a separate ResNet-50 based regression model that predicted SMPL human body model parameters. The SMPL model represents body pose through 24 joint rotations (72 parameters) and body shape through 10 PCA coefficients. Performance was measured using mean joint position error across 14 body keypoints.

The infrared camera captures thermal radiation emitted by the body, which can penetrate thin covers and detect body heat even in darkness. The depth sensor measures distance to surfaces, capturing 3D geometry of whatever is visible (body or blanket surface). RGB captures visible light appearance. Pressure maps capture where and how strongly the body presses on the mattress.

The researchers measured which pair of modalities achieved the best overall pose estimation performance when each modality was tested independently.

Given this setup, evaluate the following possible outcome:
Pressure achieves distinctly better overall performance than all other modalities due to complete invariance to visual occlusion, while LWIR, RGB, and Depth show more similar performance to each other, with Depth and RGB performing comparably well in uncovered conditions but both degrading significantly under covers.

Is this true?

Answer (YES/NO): NO